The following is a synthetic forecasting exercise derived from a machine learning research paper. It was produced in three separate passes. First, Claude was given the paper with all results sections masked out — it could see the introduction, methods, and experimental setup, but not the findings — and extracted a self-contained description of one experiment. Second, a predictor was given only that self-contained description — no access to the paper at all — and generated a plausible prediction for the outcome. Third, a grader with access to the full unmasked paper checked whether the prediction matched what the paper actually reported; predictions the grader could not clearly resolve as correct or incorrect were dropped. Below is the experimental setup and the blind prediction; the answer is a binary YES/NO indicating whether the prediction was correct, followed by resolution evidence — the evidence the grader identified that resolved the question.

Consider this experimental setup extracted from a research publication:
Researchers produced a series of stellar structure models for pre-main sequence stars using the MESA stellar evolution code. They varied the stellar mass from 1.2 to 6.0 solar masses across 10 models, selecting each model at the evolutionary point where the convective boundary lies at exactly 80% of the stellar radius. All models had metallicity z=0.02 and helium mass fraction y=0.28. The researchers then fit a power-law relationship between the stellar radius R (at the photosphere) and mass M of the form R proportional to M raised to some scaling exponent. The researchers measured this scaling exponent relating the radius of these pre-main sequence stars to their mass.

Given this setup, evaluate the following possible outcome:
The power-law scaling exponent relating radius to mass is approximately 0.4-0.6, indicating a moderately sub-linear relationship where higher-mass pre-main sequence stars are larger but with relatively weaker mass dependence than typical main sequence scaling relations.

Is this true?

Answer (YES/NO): NO